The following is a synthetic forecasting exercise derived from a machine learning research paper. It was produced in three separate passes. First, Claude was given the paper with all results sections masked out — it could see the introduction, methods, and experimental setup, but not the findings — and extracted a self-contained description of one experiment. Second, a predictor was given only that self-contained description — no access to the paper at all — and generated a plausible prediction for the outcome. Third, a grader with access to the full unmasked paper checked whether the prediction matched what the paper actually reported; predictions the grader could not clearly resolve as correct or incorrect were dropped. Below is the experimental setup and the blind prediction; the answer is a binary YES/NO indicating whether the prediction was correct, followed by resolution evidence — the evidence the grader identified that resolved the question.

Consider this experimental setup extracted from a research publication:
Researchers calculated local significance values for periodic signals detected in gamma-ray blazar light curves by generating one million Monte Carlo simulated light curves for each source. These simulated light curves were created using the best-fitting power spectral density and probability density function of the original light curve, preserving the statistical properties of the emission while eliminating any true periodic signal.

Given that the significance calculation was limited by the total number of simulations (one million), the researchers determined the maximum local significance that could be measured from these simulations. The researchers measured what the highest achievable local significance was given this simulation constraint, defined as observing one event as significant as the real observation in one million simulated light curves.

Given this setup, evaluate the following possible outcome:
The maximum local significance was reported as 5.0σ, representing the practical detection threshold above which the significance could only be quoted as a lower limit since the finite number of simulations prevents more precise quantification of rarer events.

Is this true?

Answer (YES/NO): NO